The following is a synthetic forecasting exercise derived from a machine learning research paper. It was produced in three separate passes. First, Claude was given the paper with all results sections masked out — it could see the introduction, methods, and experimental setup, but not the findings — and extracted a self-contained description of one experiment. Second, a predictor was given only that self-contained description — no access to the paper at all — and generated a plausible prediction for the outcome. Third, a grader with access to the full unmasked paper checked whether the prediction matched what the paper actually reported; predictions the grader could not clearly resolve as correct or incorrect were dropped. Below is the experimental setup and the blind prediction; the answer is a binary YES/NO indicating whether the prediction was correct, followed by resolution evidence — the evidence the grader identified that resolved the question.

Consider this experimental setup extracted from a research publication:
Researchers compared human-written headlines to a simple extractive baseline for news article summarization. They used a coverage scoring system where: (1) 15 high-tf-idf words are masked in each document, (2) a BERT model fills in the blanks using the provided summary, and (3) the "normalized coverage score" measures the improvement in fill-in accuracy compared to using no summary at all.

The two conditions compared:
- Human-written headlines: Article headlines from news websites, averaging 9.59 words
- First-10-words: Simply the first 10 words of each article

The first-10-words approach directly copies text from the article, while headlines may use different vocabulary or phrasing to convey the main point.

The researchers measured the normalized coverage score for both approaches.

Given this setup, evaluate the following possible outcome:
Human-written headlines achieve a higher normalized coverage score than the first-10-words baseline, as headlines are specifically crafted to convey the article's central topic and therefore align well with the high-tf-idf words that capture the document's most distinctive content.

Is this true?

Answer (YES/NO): YES